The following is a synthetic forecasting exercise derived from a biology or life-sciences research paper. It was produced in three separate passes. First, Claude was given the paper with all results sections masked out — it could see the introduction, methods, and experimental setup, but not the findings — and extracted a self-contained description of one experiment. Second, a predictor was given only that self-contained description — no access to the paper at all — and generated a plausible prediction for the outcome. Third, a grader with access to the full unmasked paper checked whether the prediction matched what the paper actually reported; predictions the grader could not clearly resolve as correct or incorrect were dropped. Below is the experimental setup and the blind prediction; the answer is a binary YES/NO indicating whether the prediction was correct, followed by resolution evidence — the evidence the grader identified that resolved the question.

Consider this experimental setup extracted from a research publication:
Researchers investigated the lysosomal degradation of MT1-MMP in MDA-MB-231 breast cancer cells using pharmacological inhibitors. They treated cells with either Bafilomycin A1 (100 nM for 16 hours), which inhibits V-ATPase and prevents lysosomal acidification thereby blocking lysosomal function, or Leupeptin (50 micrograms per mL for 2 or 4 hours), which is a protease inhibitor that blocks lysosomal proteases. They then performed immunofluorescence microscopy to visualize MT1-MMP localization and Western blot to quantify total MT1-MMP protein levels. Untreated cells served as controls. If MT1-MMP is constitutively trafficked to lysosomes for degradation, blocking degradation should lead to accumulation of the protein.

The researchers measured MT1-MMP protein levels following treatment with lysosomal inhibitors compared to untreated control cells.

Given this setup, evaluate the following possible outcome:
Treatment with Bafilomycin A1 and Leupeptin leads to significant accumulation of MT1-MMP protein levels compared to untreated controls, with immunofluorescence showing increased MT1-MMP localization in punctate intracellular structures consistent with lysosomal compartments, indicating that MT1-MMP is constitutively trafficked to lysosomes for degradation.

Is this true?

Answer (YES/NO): NO